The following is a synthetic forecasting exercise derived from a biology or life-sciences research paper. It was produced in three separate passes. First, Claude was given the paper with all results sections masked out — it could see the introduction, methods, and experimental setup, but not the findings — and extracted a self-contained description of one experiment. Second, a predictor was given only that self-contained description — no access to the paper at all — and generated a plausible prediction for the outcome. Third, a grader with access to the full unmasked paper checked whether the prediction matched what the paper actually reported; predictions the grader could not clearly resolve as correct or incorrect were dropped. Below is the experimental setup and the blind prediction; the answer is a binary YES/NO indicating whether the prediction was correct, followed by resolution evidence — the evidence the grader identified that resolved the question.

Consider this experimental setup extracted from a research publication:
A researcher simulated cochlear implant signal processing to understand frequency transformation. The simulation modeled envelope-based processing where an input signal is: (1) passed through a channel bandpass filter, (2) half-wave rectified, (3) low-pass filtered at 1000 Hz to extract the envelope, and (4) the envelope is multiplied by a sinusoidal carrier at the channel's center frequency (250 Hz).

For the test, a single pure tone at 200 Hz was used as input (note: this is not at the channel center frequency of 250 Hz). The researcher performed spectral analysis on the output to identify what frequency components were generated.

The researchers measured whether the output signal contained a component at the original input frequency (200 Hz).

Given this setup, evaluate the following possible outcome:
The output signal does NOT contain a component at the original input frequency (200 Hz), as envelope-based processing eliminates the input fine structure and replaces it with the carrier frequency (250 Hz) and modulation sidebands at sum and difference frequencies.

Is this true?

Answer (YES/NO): YES